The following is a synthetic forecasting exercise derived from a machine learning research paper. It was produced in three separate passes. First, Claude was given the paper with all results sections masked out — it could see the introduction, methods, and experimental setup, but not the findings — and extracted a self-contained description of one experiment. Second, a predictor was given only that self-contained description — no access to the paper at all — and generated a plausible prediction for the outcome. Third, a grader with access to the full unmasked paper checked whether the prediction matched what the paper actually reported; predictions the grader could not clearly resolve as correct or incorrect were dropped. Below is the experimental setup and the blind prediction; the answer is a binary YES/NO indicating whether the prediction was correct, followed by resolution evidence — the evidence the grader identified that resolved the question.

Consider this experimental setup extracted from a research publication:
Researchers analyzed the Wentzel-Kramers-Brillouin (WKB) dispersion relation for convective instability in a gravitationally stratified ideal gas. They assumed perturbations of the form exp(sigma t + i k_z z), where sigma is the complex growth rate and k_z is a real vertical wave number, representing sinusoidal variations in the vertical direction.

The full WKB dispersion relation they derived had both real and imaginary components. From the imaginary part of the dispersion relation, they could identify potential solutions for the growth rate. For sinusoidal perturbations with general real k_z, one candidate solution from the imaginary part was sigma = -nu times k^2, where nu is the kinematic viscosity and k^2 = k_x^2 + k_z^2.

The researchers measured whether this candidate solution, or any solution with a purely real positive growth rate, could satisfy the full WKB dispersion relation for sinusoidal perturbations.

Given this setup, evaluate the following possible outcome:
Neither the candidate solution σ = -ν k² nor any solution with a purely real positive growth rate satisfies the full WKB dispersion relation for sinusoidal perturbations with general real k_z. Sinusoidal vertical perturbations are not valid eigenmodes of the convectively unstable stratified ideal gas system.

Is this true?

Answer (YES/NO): YES